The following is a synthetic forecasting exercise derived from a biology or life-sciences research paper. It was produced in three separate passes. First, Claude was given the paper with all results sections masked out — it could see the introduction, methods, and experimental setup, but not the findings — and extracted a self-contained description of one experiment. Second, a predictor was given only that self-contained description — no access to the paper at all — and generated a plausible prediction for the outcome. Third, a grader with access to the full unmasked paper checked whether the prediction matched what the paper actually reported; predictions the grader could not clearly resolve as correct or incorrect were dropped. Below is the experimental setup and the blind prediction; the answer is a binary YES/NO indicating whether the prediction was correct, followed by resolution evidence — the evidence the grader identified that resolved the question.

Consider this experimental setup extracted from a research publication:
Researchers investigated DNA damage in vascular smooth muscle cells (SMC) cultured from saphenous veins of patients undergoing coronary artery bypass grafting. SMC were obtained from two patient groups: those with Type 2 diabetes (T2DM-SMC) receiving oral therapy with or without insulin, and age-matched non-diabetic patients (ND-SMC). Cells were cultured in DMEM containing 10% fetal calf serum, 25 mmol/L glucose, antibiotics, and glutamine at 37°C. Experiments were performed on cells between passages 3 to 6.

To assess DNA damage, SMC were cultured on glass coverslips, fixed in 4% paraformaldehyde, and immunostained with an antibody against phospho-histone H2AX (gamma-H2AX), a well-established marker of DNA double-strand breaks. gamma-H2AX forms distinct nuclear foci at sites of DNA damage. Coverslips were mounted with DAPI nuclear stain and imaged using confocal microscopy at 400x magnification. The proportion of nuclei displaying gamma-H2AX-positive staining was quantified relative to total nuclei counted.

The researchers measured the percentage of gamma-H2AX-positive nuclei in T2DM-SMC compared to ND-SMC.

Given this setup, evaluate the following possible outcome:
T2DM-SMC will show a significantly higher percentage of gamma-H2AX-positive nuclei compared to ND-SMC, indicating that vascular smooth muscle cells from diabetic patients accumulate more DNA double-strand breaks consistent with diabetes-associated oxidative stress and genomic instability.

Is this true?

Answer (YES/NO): YES